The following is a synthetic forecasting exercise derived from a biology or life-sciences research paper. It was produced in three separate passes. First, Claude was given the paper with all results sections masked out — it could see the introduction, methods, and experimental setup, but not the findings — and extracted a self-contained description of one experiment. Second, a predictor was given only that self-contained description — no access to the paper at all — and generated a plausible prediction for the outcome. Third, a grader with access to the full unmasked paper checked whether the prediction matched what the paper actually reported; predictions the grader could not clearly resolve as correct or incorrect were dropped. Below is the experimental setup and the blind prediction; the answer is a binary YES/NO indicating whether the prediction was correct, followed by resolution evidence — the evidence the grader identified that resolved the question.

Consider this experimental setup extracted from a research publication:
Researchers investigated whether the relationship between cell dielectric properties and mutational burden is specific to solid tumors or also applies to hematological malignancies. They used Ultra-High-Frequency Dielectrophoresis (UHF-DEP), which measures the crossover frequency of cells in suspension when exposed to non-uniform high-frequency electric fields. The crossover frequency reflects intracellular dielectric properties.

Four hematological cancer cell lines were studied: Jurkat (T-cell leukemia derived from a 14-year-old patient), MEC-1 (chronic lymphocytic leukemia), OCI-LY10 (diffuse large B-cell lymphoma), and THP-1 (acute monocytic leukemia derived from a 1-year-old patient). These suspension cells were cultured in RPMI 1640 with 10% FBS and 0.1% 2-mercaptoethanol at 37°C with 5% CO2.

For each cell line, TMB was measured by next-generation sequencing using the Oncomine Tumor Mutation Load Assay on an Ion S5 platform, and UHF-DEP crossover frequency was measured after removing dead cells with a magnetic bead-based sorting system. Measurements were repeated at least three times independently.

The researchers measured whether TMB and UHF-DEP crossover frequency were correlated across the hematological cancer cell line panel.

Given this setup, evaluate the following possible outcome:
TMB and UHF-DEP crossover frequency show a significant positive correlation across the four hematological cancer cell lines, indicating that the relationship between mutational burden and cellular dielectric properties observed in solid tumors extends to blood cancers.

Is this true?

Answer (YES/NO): NO